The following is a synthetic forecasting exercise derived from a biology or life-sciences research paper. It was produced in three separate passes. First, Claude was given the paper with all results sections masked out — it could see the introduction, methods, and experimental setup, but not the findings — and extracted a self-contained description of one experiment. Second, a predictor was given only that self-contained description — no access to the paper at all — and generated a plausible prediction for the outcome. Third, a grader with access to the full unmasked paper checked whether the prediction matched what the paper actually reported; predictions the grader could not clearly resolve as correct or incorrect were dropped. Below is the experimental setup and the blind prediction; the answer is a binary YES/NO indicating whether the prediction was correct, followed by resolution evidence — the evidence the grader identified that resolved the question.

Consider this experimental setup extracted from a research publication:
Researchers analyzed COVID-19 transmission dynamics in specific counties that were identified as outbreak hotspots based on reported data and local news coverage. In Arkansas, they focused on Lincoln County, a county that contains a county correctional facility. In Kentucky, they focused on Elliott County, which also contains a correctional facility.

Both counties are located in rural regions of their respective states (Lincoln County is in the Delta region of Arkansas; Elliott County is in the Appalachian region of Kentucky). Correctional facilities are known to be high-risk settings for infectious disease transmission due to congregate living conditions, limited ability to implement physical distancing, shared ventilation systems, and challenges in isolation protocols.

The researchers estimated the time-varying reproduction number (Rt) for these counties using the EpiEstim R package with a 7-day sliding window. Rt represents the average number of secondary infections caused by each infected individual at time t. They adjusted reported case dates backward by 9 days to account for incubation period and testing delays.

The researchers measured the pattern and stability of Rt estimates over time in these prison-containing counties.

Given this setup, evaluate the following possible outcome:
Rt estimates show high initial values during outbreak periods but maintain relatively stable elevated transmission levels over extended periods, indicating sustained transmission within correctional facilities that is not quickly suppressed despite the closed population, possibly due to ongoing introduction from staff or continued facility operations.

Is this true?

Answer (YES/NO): NO